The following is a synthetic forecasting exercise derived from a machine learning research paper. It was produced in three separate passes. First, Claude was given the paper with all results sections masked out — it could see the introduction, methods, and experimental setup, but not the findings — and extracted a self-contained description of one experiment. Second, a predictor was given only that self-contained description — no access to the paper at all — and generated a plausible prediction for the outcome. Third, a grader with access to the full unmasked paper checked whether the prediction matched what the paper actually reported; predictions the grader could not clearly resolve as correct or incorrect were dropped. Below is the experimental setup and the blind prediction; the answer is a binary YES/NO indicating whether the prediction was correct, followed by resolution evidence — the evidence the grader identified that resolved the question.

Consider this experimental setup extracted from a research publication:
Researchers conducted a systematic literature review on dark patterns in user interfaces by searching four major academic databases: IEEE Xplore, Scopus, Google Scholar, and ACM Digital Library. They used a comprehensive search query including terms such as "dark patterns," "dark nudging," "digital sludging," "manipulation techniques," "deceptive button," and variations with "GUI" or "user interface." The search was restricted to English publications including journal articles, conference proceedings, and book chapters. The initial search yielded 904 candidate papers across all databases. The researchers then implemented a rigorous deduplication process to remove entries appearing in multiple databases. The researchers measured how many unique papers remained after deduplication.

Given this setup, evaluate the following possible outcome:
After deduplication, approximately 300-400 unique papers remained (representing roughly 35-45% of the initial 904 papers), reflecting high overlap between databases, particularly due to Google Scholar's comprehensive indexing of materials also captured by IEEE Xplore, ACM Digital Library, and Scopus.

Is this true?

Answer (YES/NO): NO